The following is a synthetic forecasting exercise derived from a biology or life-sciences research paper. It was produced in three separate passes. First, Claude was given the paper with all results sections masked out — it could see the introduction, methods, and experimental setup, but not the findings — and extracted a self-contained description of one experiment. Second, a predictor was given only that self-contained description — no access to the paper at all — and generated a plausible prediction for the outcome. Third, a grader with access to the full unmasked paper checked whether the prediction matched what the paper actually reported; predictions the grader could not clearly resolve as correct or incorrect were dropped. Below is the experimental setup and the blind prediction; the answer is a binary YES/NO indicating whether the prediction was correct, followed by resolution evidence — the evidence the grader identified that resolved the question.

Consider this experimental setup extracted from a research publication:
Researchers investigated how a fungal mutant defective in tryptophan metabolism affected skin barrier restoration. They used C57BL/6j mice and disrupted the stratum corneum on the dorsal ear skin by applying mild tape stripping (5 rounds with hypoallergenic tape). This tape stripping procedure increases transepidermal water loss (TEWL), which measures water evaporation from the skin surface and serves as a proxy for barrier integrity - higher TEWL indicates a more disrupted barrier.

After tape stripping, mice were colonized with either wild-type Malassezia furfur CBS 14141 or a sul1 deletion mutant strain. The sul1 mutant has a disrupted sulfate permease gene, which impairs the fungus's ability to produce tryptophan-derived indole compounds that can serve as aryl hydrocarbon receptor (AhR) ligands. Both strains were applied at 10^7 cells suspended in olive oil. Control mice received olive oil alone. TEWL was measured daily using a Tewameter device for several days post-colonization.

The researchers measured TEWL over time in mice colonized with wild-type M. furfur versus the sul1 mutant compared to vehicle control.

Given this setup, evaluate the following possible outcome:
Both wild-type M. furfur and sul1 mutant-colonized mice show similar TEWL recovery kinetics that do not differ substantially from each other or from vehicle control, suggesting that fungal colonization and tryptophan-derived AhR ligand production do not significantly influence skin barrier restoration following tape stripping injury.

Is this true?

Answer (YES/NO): NO